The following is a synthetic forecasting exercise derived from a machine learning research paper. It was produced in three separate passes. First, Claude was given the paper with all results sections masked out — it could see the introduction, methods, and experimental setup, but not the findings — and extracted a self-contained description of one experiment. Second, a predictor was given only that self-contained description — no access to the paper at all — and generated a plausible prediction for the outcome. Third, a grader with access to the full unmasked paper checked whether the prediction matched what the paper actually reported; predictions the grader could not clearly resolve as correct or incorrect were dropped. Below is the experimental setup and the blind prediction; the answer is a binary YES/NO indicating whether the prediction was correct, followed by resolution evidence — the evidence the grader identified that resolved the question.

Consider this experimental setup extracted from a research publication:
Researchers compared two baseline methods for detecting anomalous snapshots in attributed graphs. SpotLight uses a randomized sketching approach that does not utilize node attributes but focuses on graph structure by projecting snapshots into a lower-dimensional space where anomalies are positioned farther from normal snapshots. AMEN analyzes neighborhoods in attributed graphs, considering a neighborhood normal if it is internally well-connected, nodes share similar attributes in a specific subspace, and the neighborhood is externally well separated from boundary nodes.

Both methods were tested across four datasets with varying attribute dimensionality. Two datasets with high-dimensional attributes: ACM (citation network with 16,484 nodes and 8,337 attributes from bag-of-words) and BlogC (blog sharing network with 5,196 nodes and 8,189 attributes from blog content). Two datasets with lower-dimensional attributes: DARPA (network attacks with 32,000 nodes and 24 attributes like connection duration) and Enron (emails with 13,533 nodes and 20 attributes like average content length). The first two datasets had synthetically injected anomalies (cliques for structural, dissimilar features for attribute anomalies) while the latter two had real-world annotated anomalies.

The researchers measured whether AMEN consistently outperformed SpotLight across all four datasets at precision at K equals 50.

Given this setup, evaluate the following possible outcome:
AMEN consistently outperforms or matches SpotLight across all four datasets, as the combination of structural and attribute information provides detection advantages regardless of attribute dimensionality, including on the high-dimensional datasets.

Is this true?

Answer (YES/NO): YES